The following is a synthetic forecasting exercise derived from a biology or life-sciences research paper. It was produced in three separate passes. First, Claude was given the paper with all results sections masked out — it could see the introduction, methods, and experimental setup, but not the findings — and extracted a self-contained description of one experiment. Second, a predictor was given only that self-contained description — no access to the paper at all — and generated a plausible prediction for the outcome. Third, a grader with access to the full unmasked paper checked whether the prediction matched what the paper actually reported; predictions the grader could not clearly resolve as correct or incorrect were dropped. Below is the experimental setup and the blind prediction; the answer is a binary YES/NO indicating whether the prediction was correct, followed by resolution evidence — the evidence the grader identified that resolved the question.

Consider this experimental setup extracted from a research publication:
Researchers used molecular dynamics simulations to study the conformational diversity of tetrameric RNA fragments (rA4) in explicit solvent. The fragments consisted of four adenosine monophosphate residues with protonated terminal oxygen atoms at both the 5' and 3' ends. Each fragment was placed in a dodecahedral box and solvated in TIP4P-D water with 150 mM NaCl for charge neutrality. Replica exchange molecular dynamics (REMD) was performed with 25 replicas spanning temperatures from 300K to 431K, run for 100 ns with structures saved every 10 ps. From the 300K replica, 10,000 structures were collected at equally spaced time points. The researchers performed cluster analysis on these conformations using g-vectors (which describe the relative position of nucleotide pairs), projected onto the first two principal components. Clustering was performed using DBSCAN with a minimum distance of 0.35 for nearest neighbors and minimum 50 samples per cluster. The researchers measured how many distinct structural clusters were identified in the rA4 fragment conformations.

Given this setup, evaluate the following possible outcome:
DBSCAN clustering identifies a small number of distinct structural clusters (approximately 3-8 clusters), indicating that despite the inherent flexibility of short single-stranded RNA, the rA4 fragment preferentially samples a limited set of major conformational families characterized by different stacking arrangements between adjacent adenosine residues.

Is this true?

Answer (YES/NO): YES